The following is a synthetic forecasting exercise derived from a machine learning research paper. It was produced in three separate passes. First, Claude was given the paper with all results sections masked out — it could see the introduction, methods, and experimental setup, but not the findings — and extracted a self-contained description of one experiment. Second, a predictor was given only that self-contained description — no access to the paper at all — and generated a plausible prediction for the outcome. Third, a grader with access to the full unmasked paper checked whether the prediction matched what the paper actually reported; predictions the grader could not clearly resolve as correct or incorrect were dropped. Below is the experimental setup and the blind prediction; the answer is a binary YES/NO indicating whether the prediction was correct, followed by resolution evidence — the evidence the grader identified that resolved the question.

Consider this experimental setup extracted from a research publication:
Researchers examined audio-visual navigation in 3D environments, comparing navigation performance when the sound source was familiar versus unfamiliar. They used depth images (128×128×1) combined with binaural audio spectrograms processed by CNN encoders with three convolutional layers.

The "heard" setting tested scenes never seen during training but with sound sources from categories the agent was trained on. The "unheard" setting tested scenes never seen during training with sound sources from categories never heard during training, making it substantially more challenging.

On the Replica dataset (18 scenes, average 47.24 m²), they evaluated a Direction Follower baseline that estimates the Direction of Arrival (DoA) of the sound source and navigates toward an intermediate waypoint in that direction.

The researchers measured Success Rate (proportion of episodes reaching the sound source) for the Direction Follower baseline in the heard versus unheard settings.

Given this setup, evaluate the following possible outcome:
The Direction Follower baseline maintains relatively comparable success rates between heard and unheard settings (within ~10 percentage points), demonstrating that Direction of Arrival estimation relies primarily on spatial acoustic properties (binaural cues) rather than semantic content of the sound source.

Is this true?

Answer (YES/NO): NO